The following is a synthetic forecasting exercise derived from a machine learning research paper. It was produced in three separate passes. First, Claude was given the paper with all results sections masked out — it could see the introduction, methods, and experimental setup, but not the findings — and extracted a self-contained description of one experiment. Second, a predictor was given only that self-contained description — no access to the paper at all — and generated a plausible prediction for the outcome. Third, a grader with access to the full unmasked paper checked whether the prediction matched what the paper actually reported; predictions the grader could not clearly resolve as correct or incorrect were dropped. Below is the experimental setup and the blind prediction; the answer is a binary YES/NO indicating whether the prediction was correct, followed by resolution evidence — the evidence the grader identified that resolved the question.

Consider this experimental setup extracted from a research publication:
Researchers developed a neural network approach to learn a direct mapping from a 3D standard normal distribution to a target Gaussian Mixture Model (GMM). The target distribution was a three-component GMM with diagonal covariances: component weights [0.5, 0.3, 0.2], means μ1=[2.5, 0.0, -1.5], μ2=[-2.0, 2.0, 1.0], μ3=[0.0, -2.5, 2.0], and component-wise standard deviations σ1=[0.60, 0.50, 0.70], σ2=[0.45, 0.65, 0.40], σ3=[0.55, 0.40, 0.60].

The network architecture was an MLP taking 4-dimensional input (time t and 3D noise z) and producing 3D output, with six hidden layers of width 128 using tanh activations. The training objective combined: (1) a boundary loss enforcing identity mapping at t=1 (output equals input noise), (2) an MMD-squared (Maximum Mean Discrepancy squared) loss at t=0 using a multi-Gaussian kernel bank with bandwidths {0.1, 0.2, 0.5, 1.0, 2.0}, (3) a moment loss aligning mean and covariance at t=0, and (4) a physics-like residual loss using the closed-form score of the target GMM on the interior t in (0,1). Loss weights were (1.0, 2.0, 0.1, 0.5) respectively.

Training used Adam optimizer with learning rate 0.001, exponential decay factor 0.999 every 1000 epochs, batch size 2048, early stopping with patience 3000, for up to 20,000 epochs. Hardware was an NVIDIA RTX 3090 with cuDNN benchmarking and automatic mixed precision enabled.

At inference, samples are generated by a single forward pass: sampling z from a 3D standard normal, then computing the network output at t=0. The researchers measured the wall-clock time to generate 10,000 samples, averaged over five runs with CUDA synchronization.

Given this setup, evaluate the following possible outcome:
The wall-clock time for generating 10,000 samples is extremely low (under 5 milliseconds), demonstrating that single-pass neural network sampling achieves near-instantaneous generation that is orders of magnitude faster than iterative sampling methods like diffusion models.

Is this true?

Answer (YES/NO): NO